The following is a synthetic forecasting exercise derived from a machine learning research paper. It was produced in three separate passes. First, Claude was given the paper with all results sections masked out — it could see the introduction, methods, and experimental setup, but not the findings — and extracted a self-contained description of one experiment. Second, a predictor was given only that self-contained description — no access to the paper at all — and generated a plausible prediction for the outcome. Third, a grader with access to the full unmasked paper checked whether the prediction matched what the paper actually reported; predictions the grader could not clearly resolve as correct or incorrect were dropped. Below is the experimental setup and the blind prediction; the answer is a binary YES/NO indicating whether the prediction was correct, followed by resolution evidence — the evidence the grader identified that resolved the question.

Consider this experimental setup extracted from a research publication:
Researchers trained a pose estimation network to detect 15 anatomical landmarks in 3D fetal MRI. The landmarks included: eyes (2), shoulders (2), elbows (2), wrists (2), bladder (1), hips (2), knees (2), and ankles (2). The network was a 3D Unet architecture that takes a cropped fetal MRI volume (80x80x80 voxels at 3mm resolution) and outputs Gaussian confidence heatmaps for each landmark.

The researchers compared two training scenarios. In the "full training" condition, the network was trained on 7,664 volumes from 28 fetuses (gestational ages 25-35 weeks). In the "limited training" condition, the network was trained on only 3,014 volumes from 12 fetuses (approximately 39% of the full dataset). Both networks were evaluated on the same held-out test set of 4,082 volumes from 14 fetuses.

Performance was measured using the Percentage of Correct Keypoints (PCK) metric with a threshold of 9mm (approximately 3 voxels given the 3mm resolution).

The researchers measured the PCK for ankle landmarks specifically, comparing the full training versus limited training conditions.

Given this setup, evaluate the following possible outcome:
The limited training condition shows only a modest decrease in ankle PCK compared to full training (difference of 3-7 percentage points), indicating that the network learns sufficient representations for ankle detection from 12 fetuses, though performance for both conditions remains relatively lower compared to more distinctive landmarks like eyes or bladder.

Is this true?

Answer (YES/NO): NO